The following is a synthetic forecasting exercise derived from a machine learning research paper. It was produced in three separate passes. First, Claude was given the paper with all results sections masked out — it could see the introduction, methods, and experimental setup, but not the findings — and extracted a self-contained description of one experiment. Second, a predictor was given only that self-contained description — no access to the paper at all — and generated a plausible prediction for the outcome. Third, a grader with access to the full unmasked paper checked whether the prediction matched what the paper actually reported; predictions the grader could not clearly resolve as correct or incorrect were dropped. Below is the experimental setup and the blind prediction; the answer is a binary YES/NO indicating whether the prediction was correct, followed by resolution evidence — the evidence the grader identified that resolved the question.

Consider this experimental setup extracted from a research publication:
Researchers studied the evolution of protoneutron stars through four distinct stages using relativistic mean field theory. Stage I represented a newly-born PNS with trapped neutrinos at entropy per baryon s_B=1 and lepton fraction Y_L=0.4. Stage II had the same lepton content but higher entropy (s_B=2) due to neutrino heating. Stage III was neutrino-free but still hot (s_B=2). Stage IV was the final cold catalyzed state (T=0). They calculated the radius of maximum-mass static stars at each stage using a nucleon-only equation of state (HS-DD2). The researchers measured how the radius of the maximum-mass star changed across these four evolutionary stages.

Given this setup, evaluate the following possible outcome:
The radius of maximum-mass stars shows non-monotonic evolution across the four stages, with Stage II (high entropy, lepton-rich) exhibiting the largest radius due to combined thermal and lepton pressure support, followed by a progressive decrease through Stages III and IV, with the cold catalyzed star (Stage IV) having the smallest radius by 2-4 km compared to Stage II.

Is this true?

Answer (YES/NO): NO